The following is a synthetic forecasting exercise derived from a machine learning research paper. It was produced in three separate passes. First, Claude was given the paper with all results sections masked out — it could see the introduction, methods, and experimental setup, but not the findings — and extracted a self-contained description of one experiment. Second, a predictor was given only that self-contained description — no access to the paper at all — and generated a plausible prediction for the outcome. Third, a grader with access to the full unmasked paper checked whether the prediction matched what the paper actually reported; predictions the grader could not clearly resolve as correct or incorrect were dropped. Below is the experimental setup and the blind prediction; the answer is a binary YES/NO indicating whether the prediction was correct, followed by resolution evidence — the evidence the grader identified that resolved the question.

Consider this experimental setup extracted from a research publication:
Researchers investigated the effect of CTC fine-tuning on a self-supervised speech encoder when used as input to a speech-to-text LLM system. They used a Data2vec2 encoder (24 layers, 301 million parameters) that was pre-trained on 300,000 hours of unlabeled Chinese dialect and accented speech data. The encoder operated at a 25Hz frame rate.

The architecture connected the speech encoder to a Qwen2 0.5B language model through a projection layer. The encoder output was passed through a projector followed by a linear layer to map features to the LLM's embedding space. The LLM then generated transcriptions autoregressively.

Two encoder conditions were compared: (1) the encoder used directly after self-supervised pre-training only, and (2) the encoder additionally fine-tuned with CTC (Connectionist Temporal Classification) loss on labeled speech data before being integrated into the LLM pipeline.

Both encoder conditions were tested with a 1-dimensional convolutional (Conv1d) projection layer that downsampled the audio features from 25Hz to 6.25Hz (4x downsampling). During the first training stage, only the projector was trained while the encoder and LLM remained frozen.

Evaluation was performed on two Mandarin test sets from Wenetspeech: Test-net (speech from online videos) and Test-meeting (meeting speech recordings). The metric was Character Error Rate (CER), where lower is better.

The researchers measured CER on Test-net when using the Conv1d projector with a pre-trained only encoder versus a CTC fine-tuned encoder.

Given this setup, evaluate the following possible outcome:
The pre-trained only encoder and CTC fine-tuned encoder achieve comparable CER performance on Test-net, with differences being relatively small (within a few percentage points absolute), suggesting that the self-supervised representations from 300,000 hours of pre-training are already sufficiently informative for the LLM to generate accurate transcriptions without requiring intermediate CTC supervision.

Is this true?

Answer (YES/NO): NO